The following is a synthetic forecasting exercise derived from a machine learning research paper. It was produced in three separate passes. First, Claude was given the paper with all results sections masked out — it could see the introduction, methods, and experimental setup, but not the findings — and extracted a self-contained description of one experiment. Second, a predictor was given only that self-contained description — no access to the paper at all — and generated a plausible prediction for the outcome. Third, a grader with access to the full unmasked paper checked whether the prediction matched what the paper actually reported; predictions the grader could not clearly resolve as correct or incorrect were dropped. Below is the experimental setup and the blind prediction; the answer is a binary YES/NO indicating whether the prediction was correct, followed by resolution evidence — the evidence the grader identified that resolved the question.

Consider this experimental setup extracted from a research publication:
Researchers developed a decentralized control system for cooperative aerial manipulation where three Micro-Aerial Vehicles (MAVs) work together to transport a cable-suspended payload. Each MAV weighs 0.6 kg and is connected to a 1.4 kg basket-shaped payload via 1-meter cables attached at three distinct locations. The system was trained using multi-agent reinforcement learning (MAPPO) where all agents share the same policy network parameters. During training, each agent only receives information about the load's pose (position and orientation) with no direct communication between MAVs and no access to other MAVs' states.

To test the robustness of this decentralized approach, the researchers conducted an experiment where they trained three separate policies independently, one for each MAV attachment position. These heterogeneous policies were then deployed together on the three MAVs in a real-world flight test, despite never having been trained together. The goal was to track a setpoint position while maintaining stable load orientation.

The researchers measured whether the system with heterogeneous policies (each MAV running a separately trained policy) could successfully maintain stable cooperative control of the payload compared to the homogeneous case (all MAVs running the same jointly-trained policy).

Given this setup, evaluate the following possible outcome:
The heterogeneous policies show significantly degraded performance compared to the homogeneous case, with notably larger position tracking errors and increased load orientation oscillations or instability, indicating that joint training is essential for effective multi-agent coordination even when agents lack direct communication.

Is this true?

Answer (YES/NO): NO